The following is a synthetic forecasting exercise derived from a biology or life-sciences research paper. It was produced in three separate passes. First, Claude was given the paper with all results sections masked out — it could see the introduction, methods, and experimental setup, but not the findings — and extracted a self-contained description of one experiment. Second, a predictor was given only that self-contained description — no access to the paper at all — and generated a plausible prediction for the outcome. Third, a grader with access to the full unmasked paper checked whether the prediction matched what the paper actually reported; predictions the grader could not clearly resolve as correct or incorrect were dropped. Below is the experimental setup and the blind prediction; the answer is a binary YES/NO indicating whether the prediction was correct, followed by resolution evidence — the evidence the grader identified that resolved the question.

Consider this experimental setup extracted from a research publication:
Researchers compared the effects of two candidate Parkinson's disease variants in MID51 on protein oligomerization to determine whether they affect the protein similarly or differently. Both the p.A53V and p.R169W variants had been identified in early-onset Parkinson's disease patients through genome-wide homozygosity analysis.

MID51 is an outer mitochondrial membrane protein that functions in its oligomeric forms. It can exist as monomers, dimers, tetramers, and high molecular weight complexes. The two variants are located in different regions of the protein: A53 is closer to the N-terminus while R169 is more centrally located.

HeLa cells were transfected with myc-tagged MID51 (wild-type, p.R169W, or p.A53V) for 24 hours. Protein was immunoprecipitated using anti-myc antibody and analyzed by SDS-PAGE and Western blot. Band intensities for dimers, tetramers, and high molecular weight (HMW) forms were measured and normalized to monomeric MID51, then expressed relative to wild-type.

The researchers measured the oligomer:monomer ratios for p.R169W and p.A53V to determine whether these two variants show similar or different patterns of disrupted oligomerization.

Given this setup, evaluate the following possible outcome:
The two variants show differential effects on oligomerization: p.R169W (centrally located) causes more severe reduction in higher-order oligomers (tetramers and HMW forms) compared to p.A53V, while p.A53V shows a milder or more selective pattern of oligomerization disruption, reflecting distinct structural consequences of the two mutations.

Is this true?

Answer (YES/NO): NO